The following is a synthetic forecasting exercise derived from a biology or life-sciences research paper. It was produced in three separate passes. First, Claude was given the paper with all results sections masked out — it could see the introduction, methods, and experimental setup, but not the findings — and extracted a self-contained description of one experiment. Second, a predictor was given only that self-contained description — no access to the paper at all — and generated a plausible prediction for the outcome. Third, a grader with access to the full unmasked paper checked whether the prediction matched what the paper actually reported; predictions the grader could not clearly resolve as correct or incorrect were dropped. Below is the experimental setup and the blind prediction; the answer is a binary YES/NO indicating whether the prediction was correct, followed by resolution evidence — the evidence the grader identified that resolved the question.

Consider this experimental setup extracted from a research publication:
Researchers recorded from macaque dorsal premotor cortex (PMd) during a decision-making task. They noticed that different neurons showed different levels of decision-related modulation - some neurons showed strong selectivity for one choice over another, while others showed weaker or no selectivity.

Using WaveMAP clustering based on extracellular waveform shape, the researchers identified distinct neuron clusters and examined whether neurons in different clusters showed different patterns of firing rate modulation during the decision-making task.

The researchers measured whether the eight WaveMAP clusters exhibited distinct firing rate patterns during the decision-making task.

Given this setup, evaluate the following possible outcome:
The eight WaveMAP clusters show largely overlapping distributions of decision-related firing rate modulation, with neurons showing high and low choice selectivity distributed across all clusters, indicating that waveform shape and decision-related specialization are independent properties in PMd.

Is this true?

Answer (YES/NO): NO